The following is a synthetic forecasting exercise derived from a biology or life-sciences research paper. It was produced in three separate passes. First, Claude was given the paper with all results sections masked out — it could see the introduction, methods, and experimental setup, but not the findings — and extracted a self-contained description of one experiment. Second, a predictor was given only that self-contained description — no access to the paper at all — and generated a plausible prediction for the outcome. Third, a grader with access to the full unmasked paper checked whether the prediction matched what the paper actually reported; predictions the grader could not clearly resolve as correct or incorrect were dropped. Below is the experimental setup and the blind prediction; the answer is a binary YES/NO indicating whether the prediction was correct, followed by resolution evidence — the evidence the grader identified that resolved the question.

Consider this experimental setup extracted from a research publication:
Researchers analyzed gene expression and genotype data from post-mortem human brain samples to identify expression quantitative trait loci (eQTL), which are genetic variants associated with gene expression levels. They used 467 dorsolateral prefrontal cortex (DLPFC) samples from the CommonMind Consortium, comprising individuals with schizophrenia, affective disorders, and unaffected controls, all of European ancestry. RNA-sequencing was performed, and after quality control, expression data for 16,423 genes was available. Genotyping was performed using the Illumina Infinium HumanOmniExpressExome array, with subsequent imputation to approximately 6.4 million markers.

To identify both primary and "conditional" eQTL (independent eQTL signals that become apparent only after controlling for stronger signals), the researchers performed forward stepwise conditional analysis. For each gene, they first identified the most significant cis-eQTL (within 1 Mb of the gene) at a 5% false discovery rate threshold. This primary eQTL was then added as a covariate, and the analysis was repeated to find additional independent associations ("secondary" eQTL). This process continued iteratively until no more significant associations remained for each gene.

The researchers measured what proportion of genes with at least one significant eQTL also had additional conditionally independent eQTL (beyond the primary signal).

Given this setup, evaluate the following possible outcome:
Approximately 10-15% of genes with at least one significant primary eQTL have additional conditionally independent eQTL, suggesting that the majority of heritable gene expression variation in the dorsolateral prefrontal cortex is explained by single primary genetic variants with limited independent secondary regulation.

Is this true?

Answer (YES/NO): NO